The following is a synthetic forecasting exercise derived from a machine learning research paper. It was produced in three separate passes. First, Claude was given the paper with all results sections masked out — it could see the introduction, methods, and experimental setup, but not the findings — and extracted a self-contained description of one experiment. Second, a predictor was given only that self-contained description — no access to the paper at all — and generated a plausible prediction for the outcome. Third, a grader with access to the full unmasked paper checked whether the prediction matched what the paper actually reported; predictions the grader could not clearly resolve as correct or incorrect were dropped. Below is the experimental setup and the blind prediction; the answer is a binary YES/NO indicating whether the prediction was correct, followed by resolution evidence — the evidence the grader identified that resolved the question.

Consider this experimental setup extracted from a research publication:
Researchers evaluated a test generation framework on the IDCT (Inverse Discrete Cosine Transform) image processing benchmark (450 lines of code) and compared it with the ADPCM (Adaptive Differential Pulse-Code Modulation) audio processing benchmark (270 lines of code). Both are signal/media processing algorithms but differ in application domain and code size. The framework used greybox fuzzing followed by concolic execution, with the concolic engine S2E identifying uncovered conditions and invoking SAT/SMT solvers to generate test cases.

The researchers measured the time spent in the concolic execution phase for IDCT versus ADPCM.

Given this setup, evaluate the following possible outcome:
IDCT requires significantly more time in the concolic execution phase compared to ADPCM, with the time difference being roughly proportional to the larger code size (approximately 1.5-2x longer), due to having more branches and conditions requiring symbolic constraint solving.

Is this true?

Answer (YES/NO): NO